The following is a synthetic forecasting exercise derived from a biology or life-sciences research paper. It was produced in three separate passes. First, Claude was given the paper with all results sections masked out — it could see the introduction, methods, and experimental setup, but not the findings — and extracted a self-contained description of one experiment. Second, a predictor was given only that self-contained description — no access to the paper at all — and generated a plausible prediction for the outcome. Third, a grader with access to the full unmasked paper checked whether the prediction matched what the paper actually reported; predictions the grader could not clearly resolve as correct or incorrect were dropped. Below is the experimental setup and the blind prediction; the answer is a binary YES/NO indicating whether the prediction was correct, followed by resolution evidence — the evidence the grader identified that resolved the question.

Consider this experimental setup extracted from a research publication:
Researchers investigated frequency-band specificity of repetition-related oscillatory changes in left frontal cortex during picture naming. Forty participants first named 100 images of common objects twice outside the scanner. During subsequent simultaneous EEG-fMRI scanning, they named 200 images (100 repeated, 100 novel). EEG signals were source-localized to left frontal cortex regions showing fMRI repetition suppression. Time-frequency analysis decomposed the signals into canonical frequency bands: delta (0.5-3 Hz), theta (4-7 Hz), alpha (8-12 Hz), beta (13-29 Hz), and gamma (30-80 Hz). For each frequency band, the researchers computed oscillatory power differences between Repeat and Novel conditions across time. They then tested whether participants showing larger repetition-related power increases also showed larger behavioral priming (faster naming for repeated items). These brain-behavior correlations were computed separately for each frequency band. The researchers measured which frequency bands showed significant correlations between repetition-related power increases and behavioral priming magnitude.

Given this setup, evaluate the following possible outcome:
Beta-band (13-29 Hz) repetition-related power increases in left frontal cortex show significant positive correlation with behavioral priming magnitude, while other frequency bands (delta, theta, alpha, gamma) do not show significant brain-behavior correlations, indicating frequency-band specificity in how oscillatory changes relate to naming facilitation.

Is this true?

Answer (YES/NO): NO